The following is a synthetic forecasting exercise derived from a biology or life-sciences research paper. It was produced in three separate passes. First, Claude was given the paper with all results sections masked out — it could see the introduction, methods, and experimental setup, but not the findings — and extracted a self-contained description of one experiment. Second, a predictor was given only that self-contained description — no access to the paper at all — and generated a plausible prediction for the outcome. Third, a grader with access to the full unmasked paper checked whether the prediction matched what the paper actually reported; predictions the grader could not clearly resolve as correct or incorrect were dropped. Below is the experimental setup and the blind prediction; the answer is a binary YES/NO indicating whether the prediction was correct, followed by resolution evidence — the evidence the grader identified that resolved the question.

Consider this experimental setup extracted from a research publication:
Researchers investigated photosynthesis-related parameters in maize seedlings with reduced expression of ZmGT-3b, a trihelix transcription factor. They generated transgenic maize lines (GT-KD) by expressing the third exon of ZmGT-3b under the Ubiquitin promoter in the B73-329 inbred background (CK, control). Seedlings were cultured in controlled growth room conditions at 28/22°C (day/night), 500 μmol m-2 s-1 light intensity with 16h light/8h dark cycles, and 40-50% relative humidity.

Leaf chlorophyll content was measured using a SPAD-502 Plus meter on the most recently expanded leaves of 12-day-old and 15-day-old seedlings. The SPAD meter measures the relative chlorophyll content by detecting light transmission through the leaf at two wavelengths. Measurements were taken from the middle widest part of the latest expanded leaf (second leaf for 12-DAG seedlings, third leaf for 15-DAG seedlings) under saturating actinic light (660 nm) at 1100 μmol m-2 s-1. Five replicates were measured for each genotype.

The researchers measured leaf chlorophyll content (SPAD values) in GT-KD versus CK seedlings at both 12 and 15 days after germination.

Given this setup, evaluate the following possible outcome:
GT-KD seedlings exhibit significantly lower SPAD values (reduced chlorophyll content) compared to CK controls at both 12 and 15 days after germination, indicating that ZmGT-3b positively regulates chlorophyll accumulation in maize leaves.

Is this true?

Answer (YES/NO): YES